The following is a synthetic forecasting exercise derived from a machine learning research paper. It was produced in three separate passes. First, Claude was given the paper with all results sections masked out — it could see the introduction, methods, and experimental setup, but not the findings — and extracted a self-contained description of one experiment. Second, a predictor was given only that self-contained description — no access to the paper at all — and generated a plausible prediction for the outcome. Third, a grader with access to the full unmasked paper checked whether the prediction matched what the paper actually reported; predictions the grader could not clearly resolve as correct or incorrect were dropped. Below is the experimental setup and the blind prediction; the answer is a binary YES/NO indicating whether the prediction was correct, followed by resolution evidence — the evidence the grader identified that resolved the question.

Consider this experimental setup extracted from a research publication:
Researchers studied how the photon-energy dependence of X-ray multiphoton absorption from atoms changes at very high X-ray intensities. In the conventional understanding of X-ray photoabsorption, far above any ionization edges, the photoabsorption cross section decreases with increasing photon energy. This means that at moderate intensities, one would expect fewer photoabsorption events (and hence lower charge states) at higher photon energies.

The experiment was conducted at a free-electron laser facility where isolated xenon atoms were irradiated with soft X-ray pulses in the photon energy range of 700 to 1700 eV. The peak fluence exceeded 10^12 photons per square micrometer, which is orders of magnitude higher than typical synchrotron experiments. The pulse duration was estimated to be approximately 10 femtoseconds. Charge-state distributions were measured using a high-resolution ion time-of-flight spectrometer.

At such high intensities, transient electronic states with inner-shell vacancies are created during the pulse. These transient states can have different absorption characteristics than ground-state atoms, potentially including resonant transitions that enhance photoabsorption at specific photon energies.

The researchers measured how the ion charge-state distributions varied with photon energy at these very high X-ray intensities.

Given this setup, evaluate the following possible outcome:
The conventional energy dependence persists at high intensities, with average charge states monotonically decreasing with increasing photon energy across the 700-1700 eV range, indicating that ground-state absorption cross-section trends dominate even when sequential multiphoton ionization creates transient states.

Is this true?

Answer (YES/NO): NO